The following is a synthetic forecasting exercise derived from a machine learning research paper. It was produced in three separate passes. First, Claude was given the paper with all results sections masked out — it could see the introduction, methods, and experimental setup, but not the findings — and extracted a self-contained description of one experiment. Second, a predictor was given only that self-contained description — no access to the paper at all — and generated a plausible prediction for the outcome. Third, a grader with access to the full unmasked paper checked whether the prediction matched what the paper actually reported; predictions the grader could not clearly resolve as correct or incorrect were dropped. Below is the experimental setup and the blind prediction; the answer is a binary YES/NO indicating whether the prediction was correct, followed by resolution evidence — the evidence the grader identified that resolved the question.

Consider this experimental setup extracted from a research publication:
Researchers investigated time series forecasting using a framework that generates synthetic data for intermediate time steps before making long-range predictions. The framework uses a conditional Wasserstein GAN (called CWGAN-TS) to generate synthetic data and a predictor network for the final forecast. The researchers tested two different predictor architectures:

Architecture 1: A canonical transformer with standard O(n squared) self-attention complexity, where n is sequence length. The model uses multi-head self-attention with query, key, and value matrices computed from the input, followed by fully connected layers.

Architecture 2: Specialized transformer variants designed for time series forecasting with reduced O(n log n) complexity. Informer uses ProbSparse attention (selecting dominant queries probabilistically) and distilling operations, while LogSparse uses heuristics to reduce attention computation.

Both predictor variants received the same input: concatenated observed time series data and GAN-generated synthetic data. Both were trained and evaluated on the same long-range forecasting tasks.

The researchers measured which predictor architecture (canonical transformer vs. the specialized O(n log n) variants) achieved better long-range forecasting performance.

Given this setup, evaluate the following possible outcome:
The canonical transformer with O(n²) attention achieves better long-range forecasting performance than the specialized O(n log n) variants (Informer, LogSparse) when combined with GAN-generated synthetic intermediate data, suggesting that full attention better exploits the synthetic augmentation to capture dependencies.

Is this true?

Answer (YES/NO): YES